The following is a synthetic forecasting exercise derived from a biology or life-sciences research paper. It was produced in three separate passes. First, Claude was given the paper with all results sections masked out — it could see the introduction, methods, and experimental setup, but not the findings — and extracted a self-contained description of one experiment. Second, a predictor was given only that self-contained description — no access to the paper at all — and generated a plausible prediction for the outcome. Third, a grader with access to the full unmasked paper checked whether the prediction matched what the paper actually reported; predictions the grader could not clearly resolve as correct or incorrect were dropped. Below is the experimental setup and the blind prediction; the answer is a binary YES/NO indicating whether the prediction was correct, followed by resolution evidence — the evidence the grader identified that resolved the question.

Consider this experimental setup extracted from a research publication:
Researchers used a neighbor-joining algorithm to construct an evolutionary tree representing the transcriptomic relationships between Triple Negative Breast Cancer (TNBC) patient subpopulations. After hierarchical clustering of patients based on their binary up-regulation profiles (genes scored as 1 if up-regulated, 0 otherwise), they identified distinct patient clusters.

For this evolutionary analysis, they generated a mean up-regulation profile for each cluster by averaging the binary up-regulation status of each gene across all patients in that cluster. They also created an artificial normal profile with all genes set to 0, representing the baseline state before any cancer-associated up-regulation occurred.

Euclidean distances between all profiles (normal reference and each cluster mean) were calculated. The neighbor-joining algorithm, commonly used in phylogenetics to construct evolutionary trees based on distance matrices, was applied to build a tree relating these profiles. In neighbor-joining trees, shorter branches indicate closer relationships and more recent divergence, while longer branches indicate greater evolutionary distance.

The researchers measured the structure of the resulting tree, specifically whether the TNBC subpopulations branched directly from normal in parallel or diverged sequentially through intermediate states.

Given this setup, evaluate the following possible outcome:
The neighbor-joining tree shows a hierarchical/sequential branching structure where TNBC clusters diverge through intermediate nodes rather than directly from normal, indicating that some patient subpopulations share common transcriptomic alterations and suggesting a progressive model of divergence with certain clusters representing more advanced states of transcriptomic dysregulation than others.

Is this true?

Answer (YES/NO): YES